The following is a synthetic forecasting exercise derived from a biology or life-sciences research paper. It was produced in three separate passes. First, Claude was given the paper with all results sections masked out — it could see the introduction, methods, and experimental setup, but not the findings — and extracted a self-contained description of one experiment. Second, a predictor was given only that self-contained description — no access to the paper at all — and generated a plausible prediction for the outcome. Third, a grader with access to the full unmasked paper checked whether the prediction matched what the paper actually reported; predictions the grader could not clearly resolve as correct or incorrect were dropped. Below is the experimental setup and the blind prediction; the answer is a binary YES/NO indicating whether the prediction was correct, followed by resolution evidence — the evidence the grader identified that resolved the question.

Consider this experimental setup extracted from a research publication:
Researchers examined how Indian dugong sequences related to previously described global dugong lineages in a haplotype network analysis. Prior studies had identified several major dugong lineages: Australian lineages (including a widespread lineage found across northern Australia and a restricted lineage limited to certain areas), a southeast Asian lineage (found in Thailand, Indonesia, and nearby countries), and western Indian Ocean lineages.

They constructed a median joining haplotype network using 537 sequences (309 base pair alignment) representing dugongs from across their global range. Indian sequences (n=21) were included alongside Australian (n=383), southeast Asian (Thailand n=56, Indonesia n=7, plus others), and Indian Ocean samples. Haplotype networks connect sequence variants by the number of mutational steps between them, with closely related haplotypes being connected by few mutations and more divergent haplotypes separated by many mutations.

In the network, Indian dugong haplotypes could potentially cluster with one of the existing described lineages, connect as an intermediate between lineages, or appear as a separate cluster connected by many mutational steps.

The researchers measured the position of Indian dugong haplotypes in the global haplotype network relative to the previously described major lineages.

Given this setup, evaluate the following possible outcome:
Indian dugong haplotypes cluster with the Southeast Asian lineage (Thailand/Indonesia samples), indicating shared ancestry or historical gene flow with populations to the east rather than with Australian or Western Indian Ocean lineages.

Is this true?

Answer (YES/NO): NO